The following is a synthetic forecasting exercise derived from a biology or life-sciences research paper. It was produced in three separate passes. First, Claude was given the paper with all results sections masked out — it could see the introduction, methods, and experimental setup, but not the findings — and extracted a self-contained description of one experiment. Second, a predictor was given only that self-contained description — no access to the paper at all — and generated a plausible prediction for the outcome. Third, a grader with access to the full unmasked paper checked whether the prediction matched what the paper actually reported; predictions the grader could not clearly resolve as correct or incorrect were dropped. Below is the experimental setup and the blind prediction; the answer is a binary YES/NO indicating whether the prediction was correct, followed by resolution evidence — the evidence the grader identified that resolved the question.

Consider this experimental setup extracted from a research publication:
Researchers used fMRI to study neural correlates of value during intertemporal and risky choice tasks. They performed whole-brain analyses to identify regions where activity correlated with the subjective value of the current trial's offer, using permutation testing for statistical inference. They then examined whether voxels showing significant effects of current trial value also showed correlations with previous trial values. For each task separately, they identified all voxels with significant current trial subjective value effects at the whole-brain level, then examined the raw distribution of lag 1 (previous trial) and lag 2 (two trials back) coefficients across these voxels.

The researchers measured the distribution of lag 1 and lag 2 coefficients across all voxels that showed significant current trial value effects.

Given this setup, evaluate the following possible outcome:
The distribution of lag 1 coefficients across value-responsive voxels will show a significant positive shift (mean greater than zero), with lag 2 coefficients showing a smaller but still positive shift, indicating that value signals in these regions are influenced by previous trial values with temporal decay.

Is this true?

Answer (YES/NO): NO